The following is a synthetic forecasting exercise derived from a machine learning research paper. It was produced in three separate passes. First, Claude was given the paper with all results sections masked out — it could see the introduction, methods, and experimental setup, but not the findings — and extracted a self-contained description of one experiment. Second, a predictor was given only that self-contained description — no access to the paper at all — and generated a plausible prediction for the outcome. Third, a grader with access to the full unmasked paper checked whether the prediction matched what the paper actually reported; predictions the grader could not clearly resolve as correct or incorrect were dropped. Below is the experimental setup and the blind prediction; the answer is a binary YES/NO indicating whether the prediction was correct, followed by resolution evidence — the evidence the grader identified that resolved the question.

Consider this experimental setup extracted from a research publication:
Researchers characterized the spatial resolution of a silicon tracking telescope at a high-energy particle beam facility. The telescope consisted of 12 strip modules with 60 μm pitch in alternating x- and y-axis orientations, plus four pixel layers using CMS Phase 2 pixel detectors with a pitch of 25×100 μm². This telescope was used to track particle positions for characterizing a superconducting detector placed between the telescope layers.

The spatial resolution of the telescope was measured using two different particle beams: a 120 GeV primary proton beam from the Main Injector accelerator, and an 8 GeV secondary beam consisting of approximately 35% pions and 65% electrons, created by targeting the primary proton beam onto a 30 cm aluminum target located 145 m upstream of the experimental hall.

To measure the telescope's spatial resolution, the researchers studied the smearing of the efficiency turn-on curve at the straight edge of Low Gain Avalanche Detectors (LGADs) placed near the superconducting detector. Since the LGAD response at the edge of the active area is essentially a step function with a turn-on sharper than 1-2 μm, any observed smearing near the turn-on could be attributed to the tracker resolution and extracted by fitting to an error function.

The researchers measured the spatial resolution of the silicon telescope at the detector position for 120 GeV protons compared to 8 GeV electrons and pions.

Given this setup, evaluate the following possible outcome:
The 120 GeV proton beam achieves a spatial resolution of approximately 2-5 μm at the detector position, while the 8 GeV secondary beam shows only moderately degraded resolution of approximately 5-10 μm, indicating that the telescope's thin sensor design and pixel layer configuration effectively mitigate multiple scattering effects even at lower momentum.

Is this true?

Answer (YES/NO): NO